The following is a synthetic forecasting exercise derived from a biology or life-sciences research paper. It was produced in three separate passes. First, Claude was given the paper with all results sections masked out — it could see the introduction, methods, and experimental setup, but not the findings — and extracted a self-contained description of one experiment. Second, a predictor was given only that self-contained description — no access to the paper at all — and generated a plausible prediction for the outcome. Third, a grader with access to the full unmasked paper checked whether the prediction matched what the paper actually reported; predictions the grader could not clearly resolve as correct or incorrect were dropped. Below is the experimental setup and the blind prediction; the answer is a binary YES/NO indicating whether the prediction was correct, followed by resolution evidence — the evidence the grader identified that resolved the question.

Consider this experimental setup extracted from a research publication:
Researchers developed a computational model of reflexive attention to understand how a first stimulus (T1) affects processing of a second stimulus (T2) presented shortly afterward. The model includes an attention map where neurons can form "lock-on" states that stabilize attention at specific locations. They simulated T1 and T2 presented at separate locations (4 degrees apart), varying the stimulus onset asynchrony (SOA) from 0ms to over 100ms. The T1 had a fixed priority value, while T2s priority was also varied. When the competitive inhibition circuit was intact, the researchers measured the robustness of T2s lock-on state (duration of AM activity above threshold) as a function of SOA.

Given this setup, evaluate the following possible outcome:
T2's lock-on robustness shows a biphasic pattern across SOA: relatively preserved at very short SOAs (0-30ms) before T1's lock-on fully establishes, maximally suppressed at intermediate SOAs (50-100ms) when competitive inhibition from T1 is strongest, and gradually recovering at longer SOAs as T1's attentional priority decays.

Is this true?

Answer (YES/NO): YES